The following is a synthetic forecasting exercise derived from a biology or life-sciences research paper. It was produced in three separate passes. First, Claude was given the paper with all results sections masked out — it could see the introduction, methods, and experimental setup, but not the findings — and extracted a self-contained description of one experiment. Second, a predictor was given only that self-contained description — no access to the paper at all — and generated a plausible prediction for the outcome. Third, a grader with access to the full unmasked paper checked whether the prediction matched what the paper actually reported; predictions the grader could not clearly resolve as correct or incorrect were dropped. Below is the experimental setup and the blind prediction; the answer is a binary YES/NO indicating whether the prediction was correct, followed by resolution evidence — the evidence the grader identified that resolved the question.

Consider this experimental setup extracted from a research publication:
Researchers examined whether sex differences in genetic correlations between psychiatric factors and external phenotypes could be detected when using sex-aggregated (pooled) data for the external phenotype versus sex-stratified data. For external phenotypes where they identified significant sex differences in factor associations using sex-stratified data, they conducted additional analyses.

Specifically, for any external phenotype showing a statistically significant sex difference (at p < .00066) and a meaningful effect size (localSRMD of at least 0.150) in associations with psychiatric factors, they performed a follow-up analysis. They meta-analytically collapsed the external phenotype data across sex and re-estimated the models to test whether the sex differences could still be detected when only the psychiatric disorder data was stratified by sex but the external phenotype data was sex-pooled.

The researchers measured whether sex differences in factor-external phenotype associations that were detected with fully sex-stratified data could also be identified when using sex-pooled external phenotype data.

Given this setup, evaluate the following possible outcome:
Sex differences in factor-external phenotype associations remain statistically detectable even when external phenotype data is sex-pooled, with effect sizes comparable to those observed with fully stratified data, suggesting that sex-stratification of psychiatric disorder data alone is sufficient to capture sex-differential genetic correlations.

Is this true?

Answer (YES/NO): NO